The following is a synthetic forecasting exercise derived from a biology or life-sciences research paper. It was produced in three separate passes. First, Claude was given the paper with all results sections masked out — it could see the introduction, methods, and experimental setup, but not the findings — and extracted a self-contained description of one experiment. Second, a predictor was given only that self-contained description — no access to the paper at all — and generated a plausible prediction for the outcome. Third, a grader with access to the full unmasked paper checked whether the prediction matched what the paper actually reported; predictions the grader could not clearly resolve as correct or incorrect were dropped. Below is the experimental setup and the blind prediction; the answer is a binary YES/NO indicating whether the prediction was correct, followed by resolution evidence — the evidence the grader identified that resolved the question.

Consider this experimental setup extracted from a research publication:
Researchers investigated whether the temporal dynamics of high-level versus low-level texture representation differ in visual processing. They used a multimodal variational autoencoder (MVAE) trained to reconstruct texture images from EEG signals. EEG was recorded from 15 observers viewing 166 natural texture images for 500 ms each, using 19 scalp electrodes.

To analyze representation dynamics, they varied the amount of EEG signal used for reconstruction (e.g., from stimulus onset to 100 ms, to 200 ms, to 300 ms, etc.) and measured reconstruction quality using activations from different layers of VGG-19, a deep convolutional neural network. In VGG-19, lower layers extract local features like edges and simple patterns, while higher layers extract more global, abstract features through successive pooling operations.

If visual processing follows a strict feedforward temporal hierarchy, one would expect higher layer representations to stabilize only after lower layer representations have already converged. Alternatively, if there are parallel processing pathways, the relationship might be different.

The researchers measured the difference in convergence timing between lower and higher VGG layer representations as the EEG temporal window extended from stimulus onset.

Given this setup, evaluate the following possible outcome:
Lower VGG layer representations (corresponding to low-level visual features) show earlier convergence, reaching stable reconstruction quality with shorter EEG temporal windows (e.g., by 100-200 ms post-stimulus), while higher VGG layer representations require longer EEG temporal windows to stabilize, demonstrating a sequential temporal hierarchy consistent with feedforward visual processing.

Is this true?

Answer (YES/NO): YES